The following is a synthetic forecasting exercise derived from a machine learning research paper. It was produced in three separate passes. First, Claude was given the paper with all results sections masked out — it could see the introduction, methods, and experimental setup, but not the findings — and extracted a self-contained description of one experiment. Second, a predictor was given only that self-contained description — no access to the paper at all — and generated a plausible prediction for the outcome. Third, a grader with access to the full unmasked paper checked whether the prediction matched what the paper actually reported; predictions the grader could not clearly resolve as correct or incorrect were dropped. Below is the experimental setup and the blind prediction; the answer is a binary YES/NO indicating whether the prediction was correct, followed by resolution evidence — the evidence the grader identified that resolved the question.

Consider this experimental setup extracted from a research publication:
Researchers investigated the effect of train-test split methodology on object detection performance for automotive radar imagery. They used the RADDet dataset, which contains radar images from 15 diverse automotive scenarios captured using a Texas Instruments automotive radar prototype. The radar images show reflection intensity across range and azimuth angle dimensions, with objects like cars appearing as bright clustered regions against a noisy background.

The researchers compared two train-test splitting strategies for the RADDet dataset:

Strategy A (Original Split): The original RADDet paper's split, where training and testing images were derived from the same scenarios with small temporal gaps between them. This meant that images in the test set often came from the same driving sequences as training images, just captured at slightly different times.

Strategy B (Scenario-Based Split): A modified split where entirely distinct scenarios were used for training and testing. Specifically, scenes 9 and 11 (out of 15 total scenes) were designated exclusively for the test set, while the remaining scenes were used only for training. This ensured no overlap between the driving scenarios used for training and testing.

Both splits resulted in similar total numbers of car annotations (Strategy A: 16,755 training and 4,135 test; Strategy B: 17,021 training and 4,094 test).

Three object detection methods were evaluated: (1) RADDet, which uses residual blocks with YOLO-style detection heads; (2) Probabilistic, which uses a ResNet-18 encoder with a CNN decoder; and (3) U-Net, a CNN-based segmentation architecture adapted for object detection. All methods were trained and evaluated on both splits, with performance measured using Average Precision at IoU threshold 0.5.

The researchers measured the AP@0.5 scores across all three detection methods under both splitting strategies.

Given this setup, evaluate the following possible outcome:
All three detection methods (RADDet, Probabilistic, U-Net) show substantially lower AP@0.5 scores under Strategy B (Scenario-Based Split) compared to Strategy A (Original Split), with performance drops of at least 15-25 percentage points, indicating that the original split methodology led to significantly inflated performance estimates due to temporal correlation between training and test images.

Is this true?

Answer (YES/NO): YES